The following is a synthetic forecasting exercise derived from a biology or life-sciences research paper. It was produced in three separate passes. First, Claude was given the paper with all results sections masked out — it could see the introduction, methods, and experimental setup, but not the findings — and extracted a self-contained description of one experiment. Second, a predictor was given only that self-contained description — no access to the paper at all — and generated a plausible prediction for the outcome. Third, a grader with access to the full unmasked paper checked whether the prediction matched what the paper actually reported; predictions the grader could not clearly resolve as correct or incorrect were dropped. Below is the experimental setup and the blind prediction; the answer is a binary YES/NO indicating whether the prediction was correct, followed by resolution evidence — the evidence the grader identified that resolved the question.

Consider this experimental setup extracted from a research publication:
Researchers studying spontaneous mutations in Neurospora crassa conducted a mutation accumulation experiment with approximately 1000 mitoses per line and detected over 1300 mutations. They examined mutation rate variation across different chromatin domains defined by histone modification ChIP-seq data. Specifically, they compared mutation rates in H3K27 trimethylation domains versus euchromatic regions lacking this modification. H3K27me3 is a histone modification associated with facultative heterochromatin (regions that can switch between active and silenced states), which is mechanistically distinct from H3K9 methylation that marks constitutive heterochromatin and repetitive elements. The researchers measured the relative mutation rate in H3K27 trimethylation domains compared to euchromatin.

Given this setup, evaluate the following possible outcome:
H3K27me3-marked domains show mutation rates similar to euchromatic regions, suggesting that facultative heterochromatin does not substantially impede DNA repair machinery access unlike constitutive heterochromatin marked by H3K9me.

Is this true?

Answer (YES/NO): NO